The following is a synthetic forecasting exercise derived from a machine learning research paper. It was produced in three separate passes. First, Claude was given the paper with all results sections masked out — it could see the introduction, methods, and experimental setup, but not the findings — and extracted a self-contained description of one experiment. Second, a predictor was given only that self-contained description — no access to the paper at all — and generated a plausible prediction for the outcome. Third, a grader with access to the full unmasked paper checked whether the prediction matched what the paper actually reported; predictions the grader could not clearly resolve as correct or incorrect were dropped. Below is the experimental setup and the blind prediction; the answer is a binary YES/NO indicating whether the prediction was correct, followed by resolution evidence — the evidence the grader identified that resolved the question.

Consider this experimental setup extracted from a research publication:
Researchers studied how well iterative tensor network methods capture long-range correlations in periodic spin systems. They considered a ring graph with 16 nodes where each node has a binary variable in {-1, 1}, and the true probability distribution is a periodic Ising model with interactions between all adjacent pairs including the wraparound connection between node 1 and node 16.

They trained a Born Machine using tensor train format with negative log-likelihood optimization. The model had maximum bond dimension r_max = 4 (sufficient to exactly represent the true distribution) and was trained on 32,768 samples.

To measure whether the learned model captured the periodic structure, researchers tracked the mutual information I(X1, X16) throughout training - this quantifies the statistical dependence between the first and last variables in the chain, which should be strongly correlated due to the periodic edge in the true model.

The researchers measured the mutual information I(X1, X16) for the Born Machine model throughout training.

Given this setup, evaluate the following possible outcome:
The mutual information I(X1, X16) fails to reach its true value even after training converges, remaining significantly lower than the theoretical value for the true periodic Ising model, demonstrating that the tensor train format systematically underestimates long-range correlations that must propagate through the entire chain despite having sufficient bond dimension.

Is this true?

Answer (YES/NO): YES